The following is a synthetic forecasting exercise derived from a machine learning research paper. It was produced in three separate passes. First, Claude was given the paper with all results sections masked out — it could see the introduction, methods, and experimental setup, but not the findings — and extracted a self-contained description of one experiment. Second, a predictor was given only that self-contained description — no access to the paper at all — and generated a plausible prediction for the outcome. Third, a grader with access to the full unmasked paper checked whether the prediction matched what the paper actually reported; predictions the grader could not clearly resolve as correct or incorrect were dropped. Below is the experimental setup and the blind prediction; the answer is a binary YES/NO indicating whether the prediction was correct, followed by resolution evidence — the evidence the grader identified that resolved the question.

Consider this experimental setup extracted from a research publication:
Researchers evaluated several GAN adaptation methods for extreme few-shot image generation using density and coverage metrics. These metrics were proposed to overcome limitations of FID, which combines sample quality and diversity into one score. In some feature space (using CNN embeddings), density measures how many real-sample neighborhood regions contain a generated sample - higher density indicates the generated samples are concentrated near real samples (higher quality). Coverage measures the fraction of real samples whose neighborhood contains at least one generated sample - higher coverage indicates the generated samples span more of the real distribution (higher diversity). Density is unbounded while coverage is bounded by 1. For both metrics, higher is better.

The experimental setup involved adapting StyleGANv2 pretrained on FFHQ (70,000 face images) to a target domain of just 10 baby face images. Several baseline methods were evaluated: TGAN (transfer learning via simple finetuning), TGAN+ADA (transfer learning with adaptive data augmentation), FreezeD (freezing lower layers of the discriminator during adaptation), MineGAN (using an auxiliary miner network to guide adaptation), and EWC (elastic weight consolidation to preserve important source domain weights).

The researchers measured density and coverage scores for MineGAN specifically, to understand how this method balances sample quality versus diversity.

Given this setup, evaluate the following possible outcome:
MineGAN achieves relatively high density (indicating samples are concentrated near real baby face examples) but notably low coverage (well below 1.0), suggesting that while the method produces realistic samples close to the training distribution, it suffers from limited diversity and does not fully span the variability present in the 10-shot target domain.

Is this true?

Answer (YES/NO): YES